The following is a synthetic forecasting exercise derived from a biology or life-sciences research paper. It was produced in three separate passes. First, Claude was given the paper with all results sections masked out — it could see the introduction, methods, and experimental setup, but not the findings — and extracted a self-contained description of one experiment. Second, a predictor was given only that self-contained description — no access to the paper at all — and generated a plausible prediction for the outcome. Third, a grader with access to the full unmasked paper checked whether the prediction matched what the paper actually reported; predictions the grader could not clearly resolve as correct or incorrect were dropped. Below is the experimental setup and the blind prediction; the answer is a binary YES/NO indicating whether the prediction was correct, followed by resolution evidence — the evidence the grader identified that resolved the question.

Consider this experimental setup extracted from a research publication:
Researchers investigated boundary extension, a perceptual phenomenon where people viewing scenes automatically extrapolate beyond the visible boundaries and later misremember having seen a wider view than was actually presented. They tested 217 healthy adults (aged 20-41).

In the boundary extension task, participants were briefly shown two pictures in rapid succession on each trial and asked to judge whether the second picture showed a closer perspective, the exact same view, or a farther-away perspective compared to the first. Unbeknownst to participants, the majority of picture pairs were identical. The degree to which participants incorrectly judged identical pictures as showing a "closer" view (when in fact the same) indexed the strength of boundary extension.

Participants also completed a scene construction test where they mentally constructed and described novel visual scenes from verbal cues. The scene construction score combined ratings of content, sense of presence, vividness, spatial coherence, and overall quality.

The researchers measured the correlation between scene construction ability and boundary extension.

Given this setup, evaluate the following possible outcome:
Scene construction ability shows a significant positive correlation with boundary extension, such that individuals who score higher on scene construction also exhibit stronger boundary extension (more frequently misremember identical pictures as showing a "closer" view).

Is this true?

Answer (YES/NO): NO